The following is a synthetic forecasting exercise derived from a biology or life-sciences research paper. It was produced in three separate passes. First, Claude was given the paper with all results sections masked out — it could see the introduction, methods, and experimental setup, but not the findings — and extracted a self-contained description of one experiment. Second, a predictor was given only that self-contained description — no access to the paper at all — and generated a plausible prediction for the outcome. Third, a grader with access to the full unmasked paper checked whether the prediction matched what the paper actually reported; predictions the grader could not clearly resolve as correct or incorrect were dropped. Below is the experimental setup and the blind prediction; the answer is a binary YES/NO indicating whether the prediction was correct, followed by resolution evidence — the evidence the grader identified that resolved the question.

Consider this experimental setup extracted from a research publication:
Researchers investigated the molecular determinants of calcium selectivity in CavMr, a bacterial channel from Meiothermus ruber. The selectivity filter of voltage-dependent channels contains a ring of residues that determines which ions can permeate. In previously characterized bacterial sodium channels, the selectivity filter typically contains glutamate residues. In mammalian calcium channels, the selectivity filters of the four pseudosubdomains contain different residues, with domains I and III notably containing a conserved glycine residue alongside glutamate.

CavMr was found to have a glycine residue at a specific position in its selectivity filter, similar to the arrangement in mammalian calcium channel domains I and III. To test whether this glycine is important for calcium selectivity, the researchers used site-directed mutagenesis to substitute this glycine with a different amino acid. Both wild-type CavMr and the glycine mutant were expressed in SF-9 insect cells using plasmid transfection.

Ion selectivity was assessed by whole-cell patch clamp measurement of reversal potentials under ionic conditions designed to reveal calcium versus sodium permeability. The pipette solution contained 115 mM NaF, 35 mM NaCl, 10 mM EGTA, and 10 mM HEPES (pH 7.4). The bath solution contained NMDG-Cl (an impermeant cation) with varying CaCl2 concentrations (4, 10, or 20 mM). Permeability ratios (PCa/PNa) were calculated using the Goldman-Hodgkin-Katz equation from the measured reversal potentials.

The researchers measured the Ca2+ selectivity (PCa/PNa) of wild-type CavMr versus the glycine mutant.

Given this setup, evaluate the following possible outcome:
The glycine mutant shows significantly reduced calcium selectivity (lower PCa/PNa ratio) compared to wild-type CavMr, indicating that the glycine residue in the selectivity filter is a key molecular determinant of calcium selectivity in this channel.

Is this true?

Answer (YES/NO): YES